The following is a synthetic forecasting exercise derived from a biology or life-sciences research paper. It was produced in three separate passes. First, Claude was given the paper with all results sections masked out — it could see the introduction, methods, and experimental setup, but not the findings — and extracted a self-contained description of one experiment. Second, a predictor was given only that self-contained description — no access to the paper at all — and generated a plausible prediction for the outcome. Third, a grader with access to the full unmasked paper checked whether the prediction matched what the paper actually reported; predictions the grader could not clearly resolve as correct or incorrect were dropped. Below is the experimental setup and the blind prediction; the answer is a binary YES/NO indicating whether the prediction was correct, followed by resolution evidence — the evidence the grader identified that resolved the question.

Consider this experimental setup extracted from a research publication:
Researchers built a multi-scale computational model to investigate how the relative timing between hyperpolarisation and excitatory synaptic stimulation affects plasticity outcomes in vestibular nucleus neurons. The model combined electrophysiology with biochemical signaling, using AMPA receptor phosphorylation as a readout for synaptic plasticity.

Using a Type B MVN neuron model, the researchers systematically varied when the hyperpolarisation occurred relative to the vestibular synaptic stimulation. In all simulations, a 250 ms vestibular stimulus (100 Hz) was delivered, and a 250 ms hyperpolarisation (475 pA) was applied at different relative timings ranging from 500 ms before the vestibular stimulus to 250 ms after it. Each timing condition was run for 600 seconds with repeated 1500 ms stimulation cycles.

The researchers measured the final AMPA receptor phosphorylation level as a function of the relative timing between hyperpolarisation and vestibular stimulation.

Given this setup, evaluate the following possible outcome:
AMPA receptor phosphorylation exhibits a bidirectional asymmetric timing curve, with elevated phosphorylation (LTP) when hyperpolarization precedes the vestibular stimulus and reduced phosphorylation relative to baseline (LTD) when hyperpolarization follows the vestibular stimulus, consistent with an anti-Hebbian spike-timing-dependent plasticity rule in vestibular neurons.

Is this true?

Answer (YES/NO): NO